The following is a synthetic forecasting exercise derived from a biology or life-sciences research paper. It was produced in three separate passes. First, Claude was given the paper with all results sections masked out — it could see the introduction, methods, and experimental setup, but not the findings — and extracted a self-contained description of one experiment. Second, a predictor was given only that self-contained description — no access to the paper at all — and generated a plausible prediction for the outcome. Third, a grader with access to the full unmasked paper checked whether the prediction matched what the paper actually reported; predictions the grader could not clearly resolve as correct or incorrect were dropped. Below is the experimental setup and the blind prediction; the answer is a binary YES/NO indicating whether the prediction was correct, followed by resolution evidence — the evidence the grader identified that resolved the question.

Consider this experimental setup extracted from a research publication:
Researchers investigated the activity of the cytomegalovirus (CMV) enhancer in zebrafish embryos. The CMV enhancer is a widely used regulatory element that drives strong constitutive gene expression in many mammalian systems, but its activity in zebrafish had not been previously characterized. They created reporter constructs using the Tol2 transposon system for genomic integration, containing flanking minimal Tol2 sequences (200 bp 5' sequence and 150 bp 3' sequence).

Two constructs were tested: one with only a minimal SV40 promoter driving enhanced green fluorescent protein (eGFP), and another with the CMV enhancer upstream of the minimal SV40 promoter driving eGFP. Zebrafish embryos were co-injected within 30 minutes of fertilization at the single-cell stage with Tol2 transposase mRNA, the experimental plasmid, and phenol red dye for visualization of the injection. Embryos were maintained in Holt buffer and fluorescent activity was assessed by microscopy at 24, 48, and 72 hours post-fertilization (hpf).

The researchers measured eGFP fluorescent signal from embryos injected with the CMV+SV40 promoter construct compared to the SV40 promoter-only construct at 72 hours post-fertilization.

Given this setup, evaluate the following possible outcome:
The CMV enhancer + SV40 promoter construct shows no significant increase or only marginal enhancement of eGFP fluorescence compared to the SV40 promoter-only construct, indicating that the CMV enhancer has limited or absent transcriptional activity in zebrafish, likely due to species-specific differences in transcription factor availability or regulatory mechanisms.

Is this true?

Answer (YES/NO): NO